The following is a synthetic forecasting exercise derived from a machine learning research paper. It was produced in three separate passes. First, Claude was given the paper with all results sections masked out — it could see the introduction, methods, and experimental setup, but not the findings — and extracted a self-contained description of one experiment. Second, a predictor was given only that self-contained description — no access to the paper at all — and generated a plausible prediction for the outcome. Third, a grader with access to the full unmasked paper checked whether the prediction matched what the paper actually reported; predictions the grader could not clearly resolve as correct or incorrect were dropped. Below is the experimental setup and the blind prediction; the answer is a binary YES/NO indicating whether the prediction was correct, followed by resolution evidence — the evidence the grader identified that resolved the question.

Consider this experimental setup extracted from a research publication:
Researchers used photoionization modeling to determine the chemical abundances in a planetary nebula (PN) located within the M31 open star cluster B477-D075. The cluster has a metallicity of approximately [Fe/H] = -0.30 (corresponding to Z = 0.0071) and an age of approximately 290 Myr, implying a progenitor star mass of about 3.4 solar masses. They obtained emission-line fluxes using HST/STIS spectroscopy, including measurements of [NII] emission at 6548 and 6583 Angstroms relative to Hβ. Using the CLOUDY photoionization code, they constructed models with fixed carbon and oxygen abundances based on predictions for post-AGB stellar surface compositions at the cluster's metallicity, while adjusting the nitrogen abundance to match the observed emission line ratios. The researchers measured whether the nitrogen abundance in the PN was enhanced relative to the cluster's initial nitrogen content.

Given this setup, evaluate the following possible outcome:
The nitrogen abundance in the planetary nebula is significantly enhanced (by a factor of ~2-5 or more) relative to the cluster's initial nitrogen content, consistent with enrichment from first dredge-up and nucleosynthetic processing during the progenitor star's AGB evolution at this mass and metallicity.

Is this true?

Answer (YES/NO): YES